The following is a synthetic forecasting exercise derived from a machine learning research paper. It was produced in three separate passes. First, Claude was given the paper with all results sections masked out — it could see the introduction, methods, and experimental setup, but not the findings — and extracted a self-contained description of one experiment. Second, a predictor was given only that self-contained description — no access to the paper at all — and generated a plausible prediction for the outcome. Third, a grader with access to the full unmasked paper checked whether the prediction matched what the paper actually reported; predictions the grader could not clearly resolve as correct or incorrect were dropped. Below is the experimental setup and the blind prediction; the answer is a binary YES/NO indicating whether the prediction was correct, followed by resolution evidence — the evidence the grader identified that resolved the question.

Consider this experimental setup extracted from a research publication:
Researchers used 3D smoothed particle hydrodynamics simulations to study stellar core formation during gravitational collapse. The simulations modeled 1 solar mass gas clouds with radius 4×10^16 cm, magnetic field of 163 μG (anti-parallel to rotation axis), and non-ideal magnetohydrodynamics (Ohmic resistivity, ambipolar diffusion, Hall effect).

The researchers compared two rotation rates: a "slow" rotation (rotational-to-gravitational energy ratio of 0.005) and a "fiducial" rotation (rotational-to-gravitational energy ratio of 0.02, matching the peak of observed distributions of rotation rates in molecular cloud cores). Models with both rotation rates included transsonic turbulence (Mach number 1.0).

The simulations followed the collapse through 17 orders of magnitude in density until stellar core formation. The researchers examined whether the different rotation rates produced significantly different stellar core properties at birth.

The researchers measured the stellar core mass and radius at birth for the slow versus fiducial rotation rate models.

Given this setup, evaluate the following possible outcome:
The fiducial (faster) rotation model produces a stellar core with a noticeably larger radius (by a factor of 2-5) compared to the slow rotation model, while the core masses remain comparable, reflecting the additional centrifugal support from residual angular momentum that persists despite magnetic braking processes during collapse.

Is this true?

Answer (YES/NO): NO